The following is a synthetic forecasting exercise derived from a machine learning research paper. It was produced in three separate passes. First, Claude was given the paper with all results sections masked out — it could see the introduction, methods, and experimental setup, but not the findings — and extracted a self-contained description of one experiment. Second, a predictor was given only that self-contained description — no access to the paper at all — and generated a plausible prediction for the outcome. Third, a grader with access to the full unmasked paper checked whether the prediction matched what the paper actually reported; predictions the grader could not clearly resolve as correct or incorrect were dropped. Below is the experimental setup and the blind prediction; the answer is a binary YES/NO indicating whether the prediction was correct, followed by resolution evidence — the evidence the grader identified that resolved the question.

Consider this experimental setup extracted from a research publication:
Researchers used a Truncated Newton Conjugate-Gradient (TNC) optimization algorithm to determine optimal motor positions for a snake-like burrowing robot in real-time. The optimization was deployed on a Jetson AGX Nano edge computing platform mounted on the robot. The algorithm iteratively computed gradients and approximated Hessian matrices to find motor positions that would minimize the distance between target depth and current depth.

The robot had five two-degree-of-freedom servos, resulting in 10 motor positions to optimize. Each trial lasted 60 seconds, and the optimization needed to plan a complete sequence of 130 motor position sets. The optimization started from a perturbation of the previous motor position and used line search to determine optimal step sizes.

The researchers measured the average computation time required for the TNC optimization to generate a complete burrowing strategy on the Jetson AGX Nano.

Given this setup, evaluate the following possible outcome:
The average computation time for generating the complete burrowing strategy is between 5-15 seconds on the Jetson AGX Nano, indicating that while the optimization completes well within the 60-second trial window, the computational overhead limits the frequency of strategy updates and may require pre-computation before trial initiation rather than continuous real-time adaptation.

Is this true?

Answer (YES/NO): NO